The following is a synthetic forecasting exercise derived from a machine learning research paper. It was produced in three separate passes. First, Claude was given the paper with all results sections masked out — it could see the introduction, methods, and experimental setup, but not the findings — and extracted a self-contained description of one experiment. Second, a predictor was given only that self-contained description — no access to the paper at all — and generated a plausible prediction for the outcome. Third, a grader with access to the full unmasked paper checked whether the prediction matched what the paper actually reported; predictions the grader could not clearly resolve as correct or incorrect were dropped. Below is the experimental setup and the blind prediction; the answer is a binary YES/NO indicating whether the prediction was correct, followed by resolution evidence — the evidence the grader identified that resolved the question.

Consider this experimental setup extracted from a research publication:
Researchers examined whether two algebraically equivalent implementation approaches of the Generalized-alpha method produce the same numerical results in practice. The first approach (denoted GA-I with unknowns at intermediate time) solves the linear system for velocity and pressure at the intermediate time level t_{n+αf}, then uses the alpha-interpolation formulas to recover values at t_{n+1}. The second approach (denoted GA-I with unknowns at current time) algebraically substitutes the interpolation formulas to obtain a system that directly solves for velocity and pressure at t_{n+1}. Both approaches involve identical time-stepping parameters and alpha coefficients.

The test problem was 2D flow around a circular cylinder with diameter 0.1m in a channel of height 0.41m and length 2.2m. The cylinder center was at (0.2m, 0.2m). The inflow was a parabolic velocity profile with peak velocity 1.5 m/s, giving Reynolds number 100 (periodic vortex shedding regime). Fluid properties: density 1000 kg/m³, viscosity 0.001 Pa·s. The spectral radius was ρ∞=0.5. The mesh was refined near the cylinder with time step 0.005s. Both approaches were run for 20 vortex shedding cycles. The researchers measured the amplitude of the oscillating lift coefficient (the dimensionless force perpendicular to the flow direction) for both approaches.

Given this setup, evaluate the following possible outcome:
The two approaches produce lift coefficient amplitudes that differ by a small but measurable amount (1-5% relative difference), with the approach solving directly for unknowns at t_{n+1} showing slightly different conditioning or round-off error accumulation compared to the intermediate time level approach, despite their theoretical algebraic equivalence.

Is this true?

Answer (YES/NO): NO